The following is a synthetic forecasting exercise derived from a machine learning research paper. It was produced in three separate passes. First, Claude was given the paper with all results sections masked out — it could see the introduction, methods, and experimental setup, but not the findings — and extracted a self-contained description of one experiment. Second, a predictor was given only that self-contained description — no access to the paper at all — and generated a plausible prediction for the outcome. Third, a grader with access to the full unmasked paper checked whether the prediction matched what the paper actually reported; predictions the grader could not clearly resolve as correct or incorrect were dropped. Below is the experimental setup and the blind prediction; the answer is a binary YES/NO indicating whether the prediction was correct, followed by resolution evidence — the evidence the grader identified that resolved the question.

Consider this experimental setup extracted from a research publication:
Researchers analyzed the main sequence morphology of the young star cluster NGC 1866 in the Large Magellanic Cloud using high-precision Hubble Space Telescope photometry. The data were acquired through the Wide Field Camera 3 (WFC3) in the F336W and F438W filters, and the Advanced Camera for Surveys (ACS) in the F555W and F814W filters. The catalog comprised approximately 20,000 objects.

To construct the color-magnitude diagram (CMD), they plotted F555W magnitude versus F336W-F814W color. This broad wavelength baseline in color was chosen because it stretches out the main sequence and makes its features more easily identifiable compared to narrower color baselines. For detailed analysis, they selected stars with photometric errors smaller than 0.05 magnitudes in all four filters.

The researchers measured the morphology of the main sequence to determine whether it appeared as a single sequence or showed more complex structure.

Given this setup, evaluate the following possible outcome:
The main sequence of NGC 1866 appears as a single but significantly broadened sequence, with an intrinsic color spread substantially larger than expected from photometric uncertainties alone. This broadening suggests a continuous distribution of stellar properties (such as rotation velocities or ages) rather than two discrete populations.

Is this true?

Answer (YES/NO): NO